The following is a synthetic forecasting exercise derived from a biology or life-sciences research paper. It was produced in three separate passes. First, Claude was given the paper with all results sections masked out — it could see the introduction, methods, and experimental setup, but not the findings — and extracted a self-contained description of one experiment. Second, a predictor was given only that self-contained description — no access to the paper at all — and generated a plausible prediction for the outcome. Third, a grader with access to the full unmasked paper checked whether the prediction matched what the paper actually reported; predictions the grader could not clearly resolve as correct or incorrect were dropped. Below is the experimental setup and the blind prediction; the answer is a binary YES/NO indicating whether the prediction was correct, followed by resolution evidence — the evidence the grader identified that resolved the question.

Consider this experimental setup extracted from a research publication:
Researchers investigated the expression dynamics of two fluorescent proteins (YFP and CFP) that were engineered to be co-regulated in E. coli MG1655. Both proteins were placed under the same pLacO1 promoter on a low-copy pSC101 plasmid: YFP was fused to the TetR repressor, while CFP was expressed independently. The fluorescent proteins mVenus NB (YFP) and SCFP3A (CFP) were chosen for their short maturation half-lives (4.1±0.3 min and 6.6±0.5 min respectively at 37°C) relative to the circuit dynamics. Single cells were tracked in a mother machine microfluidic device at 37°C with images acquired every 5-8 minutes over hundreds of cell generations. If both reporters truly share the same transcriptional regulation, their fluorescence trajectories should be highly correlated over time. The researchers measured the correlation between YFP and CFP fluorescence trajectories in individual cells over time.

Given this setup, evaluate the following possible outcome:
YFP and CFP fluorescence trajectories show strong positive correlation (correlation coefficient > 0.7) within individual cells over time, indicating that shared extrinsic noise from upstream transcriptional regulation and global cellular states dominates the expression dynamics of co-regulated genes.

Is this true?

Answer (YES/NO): YES